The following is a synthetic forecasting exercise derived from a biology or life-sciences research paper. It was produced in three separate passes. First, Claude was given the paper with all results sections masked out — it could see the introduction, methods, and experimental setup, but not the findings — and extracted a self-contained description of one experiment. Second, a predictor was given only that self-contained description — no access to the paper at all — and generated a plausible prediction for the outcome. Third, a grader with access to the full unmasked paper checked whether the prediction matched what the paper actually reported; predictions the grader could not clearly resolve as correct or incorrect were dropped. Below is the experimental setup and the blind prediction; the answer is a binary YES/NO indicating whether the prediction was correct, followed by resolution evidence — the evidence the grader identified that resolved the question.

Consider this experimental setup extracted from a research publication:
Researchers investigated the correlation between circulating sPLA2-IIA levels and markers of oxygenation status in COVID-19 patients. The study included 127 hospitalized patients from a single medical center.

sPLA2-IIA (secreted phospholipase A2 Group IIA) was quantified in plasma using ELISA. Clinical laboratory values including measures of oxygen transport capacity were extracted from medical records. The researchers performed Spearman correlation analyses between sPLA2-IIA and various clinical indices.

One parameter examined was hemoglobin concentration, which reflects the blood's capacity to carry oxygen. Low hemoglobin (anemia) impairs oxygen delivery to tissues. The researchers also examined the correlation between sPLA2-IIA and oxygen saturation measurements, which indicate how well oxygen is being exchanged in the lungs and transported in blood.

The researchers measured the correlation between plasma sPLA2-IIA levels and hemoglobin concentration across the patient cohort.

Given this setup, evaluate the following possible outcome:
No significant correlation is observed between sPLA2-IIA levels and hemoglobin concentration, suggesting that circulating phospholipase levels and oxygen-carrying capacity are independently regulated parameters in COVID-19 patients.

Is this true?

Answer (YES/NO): NO